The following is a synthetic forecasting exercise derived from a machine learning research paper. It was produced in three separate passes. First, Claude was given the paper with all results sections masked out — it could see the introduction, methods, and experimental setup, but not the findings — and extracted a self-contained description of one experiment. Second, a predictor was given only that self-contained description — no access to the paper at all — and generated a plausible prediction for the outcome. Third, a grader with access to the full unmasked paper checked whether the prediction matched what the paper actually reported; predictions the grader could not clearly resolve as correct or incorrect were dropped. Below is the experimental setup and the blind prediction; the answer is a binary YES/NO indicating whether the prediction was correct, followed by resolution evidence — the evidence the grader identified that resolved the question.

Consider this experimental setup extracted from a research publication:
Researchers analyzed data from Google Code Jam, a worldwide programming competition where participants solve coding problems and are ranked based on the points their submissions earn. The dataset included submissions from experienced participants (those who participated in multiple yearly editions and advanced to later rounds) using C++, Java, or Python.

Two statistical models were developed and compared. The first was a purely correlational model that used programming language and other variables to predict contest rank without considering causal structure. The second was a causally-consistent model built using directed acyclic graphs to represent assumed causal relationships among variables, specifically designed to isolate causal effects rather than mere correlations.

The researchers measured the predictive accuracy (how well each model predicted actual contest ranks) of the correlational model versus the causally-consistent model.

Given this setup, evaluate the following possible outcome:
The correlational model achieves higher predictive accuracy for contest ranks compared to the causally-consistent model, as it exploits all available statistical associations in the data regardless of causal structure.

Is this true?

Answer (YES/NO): YES